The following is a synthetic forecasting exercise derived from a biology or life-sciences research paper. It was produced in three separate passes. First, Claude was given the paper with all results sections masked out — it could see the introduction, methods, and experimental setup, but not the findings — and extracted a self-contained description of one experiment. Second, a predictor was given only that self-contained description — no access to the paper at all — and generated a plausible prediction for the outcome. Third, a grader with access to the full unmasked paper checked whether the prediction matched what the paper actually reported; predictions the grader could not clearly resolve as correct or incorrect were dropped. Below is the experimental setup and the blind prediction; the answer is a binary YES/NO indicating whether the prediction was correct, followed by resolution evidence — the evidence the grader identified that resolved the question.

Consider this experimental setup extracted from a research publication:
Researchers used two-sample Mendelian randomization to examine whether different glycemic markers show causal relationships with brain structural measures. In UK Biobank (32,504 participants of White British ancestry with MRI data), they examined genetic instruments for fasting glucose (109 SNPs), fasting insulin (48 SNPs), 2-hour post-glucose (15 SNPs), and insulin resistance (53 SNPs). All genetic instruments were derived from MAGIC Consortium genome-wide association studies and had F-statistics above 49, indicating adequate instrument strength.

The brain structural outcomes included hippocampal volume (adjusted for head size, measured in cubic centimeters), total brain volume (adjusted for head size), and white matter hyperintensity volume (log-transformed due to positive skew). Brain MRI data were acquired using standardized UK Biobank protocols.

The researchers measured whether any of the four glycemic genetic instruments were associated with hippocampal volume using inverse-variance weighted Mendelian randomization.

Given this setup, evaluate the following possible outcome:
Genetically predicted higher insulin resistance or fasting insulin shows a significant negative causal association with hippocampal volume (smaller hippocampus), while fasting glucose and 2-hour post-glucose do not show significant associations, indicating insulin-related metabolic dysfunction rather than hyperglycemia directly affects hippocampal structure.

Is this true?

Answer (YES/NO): NO